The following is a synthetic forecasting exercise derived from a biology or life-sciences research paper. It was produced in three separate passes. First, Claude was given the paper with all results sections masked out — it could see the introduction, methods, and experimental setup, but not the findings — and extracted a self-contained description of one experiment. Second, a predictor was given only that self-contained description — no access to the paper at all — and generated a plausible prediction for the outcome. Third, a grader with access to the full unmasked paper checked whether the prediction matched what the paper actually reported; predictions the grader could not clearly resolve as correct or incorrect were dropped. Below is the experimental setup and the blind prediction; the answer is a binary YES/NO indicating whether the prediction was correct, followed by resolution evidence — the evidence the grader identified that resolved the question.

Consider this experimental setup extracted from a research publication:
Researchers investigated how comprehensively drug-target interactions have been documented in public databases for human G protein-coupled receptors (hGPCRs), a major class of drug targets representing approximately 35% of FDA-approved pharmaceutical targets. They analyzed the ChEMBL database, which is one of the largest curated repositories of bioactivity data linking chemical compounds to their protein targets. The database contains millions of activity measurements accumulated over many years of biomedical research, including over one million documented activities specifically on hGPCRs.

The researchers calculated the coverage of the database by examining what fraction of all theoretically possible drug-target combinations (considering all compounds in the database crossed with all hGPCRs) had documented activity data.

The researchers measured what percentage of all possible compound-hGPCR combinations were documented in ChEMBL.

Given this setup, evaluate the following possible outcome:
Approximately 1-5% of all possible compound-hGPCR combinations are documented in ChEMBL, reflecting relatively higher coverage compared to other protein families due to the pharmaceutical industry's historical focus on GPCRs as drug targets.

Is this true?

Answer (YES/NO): YES